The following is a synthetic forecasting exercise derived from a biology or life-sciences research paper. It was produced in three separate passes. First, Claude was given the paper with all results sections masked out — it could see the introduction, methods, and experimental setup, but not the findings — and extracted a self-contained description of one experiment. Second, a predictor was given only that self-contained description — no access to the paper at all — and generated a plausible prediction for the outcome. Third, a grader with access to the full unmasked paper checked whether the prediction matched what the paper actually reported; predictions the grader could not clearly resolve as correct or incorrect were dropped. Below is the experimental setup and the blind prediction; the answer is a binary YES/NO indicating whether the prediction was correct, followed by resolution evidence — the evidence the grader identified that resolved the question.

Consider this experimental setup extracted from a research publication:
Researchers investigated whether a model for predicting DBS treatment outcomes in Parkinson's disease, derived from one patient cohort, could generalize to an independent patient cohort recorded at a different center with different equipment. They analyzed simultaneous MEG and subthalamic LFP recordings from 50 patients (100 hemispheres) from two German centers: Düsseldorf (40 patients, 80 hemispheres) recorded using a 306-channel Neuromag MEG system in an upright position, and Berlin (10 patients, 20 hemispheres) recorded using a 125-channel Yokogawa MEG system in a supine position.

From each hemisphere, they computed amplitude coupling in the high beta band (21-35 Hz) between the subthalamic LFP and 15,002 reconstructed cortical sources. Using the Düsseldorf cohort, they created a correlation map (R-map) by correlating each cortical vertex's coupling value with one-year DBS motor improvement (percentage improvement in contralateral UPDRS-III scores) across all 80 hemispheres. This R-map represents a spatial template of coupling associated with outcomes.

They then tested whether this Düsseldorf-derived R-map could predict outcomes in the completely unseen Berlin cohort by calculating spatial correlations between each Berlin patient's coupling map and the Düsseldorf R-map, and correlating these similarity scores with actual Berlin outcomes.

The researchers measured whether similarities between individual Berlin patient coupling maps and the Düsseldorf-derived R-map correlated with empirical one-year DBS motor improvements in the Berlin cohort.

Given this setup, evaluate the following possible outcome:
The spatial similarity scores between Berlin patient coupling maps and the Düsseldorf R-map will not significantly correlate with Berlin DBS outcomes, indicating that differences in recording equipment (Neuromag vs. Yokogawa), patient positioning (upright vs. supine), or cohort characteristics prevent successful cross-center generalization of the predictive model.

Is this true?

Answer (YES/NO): NO